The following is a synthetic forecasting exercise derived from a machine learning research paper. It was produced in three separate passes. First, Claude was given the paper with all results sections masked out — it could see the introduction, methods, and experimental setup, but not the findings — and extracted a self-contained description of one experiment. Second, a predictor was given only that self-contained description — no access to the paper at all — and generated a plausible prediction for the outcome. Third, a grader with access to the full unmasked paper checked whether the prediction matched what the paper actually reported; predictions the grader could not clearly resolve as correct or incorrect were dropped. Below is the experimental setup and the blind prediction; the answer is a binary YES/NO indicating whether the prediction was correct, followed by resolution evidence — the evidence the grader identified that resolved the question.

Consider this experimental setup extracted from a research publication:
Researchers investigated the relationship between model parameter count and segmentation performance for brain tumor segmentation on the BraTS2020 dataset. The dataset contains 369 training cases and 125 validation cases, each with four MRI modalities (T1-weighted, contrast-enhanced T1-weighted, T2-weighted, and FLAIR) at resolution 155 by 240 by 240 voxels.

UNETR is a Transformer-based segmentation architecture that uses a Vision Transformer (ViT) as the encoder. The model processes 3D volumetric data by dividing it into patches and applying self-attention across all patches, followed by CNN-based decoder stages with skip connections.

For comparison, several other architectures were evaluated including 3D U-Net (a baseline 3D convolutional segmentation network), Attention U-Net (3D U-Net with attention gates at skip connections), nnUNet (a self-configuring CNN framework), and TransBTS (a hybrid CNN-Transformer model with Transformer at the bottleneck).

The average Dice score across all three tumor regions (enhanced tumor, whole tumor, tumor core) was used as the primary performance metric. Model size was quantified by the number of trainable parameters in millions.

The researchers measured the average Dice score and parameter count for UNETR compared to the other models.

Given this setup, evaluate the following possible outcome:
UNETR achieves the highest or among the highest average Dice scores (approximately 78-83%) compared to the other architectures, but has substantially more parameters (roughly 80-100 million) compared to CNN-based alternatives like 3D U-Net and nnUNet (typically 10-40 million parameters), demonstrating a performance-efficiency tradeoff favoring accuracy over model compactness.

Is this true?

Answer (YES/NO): NO